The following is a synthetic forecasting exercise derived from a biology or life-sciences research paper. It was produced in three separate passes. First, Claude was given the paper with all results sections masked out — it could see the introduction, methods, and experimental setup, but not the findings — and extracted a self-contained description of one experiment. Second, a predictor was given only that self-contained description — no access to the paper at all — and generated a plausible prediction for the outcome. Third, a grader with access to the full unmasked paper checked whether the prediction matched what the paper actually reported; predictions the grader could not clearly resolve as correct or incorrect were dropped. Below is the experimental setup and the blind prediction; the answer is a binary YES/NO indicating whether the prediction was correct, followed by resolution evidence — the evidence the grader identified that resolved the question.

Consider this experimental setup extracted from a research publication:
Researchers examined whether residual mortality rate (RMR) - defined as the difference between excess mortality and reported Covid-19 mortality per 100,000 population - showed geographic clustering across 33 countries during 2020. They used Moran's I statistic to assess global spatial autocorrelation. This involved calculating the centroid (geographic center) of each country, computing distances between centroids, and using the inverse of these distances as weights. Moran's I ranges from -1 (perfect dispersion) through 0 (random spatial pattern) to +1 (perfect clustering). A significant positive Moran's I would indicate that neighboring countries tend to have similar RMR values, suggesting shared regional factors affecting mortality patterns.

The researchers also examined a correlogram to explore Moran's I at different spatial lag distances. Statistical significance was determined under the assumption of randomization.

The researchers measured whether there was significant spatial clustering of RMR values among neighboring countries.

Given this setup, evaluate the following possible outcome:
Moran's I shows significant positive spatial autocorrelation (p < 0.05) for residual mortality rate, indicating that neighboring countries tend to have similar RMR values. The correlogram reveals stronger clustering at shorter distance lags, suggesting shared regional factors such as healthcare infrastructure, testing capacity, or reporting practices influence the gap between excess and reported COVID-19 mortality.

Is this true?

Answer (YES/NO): NO